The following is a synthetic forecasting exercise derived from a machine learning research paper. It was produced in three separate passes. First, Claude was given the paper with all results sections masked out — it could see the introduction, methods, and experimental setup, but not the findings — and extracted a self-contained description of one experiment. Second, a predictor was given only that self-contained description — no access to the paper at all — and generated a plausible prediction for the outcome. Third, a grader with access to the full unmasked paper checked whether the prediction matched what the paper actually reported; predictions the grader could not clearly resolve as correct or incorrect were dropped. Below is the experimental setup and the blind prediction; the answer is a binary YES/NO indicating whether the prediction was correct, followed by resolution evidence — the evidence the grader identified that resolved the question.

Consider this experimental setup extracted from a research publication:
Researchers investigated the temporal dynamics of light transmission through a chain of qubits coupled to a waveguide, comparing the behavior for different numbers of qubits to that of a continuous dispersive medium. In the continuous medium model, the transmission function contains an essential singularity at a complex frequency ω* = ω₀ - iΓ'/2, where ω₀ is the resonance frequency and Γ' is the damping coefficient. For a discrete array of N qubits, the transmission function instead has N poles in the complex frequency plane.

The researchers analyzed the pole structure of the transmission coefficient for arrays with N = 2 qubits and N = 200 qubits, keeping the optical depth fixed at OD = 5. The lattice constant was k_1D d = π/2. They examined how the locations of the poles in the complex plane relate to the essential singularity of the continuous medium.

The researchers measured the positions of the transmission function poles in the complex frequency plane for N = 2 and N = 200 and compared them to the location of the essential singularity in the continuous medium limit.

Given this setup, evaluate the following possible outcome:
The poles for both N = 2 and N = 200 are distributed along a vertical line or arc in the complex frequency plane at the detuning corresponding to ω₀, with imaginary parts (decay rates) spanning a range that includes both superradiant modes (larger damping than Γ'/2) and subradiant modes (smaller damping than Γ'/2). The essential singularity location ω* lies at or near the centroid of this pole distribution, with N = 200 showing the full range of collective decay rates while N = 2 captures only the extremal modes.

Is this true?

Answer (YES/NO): NO